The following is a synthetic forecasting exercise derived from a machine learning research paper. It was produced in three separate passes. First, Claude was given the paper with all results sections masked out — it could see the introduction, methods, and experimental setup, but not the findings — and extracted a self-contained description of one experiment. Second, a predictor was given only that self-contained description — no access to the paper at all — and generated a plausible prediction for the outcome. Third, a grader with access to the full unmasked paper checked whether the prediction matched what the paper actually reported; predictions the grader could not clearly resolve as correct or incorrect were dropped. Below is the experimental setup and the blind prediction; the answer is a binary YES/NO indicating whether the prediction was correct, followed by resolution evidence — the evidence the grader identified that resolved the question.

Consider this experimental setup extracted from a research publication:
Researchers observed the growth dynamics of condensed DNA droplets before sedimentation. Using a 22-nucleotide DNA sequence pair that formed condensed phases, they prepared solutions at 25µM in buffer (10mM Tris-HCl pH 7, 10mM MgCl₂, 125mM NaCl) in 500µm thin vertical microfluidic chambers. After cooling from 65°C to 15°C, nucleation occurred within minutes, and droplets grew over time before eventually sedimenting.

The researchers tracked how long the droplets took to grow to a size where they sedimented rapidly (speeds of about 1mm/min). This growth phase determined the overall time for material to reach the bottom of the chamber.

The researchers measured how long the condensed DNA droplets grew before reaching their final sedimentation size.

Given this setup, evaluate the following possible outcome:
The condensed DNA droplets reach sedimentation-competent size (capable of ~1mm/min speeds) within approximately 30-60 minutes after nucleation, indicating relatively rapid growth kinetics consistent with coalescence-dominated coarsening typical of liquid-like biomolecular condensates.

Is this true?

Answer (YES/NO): NO